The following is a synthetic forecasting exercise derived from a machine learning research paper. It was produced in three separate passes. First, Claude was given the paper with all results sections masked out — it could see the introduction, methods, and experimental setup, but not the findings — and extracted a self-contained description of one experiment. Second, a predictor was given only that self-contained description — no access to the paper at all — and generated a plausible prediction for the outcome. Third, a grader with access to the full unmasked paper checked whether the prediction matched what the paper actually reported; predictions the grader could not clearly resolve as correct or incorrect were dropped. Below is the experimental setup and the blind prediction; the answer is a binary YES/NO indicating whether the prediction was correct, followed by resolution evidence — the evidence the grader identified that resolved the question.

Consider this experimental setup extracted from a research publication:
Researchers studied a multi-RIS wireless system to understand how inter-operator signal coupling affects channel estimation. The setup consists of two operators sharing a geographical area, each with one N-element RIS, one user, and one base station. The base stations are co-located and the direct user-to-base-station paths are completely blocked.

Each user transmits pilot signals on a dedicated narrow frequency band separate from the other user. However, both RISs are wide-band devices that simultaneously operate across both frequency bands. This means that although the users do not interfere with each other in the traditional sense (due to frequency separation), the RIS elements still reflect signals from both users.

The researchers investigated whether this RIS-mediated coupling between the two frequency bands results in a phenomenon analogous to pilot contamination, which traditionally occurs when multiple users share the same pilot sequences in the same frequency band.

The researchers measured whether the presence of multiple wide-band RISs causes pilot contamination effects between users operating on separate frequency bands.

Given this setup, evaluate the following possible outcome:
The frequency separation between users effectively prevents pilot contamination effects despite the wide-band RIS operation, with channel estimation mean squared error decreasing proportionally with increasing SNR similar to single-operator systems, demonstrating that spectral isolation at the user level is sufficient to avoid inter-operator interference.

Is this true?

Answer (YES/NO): NO